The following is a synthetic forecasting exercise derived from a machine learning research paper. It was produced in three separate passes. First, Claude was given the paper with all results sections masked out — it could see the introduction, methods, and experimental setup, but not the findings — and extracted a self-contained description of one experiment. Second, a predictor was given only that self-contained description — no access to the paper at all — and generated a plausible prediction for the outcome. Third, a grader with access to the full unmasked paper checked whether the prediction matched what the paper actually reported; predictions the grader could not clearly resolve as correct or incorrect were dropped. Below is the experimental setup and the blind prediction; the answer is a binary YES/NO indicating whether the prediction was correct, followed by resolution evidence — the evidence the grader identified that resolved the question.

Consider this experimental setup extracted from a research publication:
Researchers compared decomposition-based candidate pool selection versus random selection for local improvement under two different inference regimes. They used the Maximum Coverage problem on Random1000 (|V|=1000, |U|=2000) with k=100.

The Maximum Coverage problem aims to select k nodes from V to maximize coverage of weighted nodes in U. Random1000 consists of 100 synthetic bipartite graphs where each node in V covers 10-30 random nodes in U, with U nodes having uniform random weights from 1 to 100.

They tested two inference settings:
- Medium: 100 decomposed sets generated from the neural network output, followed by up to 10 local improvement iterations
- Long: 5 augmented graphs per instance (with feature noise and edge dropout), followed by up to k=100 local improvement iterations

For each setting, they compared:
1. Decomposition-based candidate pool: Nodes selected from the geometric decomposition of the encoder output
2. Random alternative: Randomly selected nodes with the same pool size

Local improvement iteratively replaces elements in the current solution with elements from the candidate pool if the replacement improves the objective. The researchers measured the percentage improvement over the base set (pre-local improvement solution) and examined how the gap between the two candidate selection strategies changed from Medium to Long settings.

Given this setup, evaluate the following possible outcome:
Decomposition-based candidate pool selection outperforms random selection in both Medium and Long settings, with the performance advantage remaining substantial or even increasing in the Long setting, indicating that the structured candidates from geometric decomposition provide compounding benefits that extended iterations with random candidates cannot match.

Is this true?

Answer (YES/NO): YES